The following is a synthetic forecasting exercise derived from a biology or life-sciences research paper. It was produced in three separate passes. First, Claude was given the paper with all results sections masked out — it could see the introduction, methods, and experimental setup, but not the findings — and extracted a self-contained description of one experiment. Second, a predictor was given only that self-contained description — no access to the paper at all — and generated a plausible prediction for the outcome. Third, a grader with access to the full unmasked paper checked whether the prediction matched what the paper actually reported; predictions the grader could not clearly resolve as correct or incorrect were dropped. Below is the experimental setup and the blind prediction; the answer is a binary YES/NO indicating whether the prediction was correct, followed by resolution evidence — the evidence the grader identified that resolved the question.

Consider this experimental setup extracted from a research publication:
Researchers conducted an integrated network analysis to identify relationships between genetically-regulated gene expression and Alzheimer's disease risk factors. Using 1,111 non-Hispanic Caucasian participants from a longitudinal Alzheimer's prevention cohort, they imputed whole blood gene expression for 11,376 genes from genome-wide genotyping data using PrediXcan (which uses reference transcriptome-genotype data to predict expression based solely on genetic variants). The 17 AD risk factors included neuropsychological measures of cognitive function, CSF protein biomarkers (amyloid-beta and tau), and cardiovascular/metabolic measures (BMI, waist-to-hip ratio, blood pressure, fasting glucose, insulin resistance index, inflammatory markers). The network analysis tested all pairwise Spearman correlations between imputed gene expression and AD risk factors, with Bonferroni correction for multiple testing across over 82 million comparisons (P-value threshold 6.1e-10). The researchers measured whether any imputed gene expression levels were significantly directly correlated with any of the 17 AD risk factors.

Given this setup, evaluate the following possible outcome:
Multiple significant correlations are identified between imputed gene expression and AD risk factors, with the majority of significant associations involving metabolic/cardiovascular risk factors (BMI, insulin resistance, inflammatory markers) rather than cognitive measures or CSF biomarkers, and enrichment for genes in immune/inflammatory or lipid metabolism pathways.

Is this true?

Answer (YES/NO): NO